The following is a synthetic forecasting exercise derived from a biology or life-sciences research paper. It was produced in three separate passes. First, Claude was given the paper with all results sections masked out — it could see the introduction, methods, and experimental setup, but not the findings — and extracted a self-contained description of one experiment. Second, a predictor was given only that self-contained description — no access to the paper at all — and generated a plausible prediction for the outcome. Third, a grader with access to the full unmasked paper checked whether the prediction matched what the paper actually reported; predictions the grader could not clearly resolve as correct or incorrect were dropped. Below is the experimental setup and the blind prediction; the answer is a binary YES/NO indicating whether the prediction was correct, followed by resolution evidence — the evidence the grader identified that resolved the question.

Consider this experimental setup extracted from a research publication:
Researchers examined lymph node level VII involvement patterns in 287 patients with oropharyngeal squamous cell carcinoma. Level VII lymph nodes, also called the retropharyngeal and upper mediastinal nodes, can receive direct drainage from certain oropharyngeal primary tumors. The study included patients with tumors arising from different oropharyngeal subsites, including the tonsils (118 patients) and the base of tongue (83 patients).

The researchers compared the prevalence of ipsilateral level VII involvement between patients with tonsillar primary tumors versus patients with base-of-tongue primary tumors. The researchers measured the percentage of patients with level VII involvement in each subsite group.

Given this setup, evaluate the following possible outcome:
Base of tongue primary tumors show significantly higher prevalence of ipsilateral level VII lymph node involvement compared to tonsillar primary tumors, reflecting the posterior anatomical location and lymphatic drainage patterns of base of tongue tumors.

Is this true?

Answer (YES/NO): NO